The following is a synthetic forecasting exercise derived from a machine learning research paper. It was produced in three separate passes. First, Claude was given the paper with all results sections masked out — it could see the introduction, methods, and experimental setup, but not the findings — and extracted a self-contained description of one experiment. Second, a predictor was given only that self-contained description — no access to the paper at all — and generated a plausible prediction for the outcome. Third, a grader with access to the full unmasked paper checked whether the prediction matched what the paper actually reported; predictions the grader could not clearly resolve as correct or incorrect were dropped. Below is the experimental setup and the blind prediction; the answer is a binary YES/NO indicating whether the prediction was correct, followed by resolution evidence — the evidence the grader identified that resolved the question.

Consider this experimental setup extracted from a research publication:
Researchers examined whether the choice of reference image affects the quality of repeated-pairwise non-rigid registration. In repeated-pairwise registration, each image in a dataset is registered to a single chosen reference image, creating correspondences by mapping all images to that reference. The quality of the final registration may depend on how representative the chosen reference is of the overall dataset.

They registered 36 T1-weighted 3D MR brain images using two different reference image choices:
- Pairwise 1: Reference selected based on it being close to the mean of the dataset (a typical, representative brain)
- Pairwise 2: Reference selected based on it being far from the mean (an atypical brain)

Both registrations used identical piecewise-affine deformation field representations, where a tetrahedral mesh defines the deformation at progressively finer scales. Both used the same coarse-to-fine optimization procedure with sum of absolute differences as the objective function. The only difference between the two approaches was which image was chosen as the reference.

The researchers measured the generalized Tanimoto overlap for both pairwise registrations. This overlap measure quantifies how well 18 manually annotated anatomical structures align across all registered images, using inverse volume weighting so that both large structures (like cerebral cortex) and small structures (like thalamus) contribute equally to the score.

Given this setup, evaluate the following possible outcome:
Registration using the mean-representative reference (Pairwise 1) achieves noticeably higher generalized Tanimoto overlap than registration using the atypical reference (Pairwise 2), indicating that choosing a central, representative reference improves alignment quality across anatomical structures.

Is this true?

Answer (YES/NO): NO